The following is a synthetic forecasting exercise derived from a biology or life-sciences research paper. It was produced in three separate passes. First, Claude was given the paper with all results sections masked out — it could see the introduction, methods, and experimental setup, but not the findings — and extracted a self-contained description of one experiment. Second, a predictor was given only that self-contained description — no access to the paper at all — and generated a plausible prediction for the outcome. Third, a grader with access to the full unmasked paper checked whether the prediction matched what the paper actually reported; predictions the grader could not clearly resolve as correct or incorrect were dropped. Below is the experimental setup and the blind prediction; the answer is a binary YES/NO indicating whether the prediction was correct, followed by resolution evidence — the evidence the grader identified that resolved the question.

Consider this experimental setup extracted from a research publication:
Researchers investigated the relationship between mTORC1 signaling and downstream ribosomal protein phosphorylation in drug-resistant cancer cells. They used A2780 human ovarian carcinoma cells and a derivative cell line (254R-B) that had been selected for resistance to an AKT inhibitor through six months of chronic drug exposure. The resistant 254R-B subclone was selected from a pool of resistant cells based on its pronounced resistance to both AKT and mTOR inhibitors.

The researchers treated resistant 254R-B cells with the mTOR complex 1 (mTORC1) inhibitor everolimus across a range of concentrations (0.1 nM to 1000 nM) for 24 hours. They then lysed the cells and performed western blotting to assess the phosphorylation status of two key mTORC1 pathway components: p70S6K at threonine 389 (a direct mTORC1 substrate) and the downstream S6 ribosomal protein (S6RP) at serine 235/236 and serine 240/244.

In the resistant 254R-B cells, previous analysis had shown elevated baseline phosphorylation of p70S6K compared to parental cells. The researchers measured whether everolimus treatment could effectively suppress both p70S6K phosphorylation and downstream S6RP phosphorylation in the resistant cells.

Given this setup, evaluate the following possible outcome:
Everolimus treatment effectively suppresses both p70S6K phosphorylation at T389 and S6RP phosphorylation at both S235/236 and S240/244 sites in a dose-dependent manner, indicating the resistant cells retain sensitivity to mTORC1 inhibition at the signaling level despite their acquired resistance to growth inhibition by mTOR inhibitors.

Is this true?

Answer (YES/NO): NO